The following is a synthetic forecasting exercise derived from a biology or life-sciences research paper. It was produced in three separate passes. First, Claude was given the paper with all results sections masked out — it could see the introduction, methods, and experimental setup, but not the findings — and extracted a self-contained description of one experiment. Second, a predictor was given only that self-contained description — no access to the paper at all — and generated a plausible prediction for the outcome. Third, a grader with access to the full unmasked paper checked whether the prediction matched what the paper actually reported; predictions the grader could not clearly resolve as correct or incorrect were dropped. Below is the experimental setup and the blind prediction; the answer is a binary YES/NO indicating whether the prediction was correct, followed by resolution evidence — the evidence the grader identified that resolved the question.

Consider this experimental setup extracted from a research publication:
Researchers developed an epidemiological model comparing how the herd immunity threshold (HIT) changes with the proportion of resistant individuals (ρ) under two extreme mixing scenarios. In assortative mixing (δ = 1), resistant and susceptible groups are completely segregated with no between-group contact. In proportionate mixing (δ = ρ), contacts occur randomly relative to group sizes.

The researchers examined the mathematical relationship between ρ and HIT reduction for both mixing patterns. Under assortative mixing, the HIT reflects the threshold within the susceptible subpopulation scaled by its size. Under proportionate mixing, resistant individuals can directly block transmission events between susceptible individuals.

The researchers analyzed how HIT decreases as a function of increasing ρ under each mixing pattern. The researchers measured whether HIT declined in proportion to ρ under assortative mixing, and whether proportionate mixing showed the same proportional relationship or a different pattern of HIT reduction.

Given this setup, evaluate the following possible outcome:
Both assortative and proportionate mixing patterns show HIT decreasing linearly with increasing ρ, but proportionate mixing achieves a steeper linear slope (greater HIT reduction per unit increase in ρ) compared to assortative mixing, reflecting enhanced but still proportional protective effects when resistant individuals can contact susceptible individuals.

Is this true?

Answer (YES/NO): YES